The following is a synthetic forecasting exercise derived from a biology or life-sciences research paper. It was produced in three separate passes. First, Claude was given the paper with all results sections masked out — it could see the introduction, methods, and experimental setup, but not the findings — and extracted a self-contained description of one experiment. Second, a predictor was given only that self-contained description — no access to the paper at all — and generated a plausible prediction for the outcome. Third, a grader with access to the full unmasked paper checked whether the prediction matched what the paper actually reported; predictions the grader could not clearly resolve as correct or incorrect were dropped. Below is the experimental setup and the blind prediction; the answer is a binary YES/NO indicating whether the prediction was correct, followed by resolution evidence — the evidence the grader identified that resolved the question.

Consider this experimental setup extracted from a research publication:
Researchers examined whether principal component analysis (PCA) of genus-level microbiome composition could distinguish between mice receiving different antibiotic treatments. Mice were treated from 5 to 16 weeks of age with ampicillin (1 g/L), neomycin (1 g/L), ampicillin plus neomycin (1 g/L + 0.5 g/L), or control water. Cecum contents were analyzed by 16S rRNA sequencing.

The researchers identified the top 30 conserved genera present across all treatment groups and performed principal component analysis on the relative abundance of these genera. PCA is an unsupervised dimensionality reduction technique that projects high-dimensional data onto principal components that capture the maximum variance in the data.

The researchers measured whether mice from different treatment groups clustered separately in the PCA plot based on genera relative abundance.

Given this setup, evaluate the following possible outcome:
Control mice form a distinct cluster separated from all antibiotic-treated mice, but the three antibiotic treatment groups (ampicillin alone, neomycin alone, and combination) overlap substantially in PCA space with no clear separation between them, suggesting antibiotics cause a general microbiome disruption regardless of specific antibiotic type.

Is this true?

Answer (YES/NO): NO